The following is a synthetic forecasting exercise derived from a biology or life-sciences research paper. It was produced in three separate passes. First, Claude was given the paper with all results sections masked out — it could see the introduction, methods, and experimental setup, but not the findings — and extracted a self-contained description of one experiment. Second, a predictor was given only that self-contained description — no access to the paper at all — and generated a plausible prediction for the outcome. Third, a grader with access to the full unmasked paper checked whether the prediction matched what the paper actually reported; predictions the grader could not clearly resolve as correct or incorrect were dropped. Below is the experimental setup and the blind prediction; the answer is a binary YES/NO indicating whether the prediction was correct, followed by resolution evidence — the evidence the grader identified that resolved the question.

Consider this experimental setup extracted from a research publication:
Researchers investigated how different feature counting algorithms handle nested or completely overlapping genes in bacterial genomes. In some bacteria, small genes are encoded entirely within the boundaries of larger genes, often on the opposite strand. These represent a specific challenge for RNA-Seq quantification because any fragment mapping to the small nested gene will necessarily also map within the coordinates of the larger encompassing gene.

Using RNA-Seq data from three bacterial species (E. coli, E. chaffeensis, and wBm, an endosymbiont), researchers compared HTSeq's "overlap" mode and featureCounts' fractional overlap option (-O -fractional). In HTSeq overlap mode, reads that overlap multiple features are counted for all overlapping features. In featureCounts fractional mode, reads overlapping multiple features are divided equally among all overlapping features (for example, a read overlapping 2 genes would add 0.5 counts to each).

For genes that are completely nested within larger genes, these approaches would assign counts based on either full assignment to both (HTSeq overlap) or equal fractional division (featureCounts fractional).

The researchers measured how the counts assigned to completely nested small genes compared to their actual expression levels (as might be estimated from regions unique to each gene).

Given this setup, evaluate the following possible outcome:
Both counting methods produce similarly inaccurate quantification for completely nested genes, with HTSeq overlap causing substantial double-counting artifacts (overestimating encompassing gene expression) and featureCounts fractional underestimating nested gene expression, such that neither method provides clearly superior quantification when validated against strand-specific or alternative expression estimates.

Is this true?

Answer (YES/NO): NO